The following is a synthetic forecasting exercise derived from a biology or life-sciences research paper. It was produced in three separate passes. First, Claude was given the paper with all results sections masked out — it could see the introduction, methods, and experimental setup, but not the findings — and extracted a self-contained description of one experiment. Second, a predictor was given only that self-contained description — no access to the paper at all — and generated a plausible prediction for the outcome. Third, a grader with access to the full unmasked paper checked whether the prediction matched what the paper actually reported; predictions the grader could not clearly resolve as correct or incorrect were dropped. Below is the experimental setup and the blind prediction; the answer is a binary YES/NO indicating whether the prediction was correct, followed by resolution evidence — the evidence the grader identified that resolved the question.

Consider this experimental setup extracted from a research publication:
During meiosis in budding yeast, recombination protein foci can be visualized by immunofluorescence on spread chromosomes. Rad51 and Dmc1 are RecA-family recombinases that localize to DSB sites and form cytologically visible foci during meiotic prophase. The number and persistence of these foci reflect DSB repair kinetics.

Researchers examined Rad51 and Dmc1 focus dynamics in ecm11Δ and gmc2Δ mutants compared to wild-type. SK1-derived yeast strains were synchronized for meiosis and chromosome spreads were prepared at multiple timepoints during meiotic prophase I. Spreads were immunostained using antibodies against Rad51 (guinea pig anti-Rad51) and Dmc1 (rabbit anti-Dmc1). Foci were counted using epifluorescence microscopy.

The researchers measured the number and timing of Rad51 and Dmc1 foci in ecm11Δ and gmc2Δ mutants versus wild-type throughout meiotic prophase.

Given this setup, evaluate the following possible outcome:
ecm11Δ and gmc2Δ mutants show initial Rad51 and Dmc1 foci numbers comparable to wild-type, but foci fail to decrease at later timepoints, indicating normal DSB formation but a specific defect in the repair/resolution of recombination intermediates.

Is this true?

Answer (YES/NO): YES